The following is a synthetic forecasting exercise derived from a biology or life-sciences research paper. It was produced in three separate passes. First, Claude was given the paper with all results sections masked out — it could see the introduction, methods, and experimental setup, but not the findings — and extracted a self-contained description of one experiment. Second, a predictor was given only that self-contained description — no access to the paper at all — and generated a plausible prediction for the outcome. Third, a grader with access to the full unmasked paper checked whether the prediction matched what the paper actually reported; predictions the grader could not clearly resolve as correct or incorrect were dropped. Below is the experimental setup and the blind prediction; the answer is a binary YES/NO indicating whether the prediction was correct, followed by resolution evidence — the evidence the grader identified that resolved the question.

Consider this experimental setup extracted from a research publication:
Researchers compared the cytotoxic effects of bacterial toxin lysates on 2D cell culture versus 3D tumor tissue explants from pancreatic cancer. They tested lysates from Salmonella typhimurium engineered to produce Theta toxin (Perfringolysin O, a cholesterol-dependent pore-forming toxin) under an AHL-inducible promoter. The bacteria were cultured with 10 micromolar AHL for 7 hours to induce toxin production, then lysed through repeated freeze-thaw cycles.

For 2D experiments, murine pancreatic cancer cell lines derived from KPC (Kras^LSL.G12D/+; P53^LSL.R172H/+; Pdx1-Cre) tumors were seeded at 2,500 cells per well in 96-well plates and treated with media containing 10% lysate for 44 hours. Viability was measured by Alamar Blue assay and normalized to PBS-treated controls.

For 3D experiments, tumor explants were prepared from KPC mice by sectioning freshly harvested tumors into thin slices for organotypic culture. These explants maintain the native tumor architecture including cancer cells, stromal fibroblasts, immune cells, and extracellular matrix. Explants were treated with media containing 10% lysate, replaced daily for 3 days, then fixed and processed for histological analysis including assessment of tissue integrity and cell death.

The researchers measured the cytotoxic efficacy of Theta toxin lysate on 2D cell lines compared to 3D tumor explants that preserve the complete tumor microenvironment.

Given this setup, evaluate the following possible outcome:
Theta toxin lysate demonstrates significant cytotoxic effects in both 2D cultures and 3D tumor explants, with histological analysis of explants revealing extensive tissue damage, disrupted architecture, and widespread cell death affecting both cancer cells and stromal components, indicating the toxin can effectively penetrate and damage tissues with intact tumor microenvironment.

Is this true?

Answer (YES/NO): NO